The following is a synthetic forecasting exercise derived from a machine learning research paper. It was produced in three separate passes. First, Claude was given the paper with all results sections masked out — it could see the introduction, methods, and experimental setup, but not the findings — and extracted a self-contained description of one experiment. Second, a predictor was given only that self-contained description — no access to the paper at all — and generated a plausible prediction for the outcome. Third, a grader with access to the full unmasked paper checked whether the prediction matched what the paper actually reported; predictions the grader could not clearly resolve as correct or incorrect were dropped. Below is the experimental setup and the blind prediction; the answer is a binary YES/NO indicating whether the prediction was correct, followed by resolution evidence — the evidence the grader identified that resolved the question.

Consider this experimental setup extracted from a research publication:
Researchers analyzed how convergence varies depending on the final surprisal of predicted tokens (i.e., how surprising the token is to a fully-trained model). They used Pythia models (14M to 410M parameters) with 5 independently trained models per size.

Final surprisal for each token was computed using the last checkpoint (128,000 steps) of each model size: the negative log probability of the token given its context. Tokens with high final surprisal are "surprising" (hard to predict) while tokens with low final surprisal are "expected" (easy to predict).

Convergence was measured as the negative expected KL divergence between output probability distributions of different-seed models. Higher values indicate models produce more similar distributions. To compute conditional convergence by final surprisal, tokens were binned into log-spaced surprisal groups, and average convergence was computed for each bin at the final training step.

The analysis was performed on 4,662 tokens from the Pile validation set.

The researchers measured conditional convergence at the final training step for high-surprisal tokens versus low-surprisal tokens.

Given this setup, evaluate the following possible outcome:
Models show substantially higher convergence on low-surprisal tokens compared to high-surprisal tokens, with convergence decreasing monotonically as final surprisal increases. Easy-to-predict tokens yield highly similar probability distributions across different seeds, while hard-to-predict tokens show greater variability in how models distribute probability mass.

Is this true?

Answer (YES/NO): NO